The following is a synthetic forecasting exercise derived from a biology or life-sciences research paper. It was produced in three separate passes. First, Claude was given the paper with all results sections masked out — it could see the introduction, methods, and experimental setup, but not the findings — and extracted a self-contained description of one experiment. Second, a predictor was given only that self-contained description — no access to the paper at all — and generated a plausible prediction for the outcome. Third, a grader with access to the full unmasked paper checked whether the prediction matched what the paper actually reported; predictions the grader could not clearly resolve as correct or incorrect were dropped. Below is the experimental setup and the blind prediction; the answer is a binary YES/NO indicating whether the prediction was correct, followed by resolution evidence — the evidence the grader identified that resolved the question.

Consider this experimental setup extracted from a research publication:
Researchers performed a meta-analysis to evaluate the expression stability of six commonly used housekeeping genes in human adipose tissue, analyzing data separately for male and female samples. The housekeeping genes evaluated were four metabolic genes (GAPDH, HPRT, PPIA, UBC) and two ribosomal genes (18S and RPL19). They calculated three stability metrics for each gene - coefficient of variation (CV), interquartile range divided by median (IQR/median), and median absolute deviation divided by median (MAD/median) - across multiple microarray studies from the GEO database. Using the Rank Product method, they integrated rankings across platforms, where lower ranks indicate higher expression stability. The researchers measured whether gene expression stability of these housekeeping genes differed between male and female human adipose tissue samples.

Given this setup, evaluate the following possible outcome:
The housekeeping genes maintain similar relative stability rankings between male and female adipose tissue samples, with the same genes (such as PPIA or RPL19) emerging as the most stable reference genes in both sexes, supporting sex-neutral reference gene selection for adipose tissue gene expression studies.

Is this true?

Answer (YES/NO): NO